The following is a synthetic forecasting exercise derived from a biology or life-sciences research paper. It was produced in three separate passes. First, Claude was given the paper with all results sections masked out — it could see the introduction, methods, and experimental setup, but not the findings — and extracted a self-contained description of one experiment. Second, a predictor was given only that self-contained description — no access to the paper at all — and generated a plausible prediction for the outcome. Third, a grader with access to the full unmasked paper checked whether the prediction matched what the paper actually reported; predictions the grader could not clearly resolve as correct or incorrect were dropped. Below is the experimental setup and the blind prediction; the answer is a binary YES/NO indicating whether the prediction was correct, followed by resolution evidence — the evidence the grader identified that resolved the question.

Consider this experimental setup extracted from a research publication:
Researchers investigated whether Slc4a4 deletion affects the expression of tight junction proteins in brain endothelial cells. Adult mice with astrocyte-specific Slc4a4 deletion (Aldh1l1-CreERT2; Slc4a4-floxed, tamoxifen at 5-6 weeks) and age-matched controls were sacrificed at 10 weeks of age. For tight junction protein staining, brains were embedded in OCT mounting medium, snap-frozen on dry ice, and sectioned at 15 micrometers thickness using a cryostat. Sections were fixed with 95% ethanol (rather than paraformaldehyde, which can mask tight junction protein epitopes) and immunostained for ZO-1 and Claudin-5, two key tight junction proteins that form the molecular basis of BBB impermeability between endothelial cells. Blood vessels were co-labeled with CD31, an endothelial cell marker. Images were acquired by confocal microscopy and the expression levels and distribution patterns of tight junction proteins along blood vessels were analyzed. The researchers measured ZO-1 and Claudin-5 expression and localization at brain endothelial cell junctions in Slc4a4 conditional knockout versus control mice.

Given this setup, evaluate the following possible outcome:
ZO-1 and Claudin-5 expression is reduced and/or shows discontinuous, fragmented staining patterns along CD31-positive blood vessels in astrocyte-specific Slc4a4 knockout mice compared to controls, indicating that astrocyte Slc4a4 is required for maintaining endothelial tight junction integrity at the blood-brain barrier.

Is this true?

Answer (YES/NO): YES